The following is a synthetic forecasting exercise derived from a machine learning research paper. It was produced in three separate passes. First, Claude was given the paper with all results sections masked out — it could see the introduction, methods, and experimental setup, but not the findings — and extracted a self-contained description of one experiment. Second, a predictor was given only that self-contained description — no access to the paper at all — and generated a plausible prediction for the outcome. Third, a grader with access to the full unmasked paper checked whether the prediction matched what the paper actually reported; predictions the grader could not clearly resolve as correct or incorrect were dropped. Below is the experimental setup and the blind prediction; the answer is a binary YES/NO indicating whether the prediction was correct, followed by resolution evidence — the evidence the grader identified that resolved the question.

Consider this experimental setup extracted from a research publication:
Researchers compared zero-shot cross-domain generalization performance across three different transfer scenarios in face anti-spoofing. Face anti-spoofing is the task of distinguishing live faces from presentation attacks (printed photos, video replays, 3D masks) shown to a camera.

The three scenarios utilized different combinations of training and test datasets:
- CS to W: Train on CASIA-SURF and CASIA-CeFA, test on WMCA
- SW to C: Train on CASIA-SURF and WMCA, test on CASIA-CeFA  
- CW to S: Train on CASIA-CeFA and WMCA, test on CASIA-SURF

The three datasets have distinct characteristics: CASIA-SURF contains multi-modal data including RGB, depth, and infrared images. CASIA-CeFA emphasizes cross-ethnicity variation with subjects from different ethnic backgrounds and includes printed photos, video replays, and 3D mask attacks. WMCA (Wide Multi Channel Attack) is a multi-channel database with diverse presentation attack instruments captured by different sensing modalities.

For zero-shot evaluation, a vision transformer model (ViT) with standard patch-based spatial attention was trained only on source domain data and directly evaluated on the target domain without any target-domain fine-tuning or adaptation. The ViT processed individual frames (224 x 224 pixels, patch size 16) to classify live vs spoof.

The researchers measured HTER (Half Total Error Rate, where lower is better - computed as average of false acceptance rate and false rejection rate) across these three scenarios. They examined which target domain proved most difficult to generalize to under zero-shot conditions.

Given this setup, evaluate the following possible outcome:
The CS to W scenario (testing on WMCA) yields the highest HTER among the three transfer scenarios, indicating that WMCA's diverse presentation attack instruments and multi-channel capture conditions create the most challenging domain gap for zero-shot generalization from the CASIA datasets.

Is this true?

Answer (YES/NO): NO